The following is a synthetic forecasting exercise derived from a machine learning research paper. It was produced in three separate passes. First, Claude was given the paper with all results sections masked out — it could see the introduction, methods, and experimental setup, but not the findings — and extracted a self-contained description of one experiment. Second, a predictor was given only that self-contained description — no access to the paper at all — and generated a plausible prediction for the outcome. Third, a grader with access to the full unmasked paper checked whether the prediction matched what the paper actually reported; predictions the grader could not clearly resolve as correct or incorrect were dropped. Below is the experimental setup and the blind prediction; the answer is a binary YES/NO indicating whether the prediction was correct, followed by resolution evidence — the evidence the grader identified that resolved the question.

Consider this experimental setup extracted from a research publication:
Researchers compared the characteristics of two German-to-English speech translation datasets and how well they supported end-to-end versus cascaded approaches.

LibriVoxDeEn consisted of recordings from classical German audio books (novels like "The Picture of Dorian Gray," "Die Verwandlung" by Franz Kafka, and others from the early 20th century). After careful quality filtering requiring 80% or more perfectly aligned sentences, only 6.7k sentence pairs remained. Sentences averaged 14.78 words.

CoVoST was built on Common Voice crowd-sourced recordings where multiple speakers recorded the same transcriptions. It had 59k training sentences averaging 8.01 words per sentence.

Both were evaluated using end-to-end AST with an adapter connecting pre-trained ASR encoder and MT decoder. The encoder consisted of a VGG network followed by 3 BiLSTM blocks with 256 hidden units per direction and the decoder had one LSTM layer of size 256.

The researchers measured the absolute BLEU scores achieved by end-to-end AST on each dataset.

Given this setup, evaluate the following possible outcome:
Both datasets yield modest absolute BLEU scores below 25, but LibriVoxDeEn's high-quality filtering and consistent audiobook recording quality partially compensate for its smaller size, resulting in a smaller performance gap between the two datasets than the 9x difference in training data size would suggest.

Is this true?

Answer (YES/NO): NO